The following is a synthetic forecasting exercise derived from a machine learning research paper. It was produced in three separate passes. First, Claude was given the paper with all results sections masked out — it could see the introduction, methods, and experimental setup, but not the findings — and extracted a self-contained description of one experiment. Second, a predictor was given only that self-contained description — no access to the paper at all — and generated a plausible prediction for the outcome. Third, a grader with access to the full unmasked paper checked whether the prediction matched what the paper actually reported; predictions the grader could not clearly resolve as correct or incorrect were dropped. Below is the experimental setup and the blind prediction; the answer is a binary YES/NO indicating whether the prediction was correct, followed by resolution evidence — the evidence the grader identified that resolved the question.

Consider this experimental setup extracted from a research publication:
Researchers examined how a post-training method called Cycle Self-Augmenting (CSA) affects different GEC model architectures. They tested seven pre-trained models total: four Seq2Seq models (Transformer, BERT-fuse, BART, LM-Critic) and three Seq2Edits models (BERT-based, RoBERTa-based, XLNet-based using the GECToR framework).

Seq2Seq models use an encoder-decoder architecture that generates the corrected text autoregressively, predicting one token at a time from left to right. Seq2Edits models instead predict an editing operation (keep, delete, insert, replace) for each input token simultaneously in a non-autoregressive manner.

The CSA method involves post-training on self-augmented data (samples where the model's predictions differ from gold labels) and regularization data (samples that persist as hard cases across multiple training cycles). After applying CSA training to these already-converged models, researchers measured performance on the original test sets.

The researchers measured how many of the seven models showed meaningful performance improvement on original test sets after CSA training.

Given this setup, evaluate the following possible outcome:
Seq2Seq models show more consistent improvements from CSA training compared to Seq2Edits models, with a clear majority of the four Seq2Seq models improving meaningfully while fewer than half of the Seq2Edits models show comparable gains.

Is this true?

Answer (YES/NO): YES